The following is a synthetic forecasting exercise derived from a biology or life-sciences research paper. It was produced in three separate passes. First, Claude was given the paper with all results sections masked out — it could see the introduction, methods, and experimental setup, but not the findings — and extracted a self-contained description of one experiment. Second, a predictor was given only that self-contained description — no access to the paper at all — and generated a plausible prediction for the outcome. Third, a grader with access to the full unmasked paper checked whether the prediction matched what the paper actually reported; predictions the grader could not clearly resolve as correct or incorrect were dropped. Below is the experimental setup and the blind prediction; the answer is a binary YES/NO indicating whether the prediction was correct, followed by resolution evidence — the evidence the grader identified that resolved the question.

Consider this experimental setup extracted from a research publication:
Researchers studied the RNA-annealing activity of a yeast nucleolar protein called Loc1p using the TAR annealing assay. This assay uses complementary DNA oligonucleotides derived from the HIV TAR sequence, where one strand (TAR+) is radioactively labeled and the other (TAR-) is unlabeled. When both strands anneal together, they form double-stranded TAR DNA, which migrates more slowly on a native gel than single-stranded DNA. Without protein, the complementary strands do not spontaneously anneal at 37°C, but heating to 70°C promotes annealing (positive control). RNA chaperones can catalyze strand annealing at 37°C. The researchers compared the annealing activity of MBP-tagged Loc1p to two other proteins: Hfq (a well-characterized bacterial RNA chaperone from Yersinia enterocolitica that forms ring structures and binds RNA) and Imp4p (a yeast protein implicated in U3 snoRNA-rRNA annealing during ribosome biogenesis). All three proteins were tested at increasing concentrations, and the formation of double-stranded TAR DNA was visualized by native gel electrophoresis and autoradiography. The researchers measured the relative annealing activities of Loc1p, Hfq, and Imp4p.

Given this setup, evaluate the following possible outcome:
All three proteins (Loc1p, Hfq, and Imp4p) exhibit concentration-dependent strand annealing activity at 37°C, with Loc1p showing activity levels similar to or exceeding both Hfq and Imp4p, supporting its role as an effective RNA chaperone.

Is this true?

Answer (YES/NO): NO